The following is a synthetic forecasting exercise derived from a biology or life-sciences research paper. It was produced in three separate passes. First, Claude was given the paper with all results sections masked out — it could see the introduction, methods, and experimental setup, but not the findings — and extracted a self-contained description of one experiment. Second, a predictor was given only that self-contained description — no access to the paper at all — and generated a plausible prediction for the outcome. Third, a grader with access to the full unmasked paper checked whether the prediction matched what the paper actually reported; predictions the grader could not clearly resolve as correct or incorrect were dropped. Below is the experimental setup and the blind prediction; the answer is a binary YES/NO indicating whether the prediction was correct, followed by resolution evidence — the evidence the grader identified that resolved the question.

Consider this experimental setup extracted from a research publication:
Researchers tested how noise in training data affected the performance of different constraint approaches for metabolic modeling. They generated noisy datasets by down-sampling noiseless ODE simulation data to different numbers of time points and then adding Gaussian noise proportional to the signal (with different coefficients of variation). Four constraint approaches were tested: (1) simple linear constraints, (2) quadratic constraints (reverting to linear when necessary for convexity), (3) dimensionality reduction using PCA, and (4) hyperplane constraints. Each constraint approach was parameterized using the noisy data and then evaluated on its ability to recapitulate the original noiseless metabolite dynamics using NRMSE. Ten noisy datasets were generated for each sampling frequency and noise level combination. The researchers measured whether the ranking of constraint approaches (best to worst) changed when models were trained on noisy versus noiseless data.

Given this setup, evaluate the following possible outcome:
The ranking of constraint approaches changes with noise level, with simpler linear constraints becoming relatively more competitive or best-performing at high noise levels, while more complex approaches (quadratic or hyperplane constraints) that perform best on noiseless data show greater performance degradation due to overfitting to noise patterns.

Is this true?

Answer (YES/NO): NO